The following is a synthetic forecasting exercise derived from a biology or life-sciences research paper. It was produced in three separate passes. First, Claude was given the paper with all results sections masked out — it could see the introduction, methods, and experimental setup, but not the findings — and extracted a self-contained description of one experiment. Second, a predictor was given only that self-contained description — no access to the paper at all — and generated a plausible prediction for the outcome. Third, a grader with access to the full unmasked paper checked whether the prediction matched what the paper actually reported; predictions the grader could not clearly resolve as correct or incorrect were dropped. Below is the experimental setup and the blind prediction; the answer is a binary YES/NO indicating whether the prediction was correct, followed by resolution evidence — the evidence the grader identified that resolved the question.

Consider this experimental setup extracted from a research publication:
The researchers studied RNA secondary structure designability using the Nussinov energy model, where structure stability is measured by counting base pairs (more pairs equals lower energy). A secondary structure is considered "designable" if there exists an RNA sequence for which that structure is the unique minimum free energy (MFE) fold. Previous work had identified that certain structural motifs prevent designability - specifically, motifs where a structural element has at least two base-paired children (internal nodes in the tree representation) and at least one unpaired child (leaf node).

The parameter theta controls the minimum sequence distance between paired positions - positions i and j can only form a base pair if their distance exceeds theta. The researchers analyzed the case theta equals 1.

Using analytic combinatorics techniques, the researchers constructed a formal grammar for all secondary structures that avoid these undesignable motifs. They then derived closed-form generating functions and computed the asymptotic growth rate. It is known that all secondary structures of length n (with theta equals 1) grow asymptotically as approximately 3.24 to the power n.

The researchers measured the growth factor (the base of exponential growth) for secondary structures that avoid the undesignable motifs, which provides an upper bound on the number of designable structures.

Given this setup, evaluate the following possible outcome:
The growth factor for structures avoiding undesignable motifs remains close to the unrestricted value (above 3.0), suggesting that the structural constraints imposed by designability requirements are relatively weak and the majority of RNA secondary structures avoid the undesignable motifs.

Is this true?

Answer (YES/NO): NO